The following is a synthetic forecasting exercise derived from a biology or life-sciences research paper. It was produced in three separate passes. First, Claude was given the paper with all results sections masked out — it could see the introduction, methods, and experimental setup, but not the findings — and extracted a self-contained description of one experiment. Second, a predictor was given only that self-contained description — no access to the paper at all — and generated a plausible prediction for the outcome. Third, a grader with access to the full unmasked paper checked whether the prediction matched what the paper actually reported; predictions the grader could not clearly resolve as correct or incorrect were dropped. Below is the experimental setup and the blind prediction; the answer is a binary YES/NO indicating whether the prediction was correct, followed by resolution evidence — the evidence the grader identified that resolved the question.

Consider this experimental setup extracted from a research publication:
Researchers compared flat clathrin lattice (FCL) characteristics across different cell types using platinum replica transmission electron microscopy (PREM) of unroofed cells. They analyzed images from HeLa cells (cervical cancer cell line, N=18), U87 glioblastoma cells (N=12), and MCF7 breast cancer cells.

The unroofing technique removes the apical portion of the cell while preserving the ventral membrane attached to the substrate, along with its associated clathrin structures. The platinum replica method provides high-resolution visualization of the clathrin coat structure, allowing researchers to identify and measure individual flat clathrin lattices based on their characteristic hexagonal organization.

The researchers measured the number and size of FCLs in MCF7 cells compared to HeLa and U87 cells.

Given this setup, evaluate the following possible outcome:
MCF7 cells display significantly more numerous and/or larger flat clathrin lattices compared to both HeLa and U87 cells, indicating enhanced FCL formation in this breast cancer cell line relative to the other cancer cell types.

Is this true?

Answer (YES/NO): YES